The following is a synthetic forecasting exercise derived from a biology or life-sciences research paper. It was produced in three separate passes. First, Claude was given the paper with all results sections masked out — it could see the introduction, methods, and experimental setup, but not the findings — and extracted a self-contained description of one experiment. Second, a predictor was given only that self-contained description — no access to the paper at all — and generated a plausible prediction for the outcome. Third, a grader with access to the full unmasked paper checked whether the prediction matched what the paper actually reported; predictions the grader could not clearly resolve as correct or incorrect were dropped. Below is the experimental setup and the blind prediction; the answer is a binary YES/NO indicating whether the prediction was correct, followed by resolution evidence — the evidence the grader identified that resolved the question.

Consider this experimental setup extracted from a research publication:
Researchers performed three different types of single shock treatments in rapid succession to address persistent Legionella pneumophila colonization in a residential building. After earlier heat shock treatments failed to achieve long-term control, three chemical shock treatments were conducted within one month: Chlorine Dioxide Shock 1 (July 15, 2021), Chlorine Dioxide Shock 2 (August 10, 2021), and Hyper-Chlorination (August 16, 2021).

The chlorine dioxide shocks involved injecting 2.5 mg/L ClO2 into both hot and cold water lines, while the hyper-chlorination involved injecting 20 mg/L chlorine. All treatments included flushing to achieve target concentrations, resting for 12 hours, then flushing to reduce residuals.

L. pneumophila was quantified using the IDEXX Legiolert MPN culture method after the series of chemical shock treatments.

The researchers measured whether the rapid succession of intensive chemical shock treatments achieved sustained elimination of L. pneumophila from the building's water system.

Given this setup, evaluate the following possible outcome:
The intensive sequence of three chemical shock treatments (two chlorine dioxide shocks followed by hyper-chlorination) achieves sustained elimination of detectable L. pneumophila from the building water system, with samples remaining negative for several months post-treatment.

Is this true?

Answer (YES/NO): NO